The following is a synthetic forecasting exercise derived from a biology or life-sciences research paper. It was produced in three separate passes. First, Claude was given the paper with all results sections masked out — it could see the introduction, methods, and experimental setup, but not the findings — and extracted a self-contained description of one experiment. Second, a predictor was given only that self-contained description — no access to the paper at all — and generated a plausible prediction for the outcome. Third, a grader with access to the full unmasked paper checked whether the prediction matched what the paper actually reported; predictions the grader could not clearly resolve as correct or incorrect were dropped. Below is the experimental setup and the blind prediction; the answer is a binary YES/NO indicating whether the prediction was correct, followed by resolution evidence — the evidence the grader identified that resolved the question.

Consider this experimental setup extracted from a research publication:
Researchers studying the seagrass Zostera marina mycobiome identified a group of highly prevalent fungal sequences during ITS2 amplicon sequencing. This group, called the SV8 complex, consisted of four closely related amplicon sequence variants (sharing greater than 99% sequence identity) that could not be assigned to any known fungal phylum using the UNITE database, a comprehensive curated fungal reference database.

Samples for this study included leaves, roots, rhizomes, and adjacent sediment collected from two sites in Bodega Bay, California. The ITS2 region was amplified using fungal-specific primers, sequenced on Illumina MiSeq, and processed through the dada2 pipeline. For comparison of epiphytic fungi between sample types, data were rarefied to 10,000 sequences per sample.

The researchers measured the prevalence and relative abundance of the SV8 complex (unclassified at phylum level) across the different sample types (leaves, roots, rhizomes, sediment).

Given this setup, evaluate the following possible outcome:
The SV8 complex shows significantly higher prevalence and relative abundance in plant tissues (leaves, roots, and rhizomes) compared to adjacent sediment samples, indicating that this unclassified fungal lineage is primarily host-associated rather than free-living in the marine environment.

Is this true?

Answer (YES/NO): NO